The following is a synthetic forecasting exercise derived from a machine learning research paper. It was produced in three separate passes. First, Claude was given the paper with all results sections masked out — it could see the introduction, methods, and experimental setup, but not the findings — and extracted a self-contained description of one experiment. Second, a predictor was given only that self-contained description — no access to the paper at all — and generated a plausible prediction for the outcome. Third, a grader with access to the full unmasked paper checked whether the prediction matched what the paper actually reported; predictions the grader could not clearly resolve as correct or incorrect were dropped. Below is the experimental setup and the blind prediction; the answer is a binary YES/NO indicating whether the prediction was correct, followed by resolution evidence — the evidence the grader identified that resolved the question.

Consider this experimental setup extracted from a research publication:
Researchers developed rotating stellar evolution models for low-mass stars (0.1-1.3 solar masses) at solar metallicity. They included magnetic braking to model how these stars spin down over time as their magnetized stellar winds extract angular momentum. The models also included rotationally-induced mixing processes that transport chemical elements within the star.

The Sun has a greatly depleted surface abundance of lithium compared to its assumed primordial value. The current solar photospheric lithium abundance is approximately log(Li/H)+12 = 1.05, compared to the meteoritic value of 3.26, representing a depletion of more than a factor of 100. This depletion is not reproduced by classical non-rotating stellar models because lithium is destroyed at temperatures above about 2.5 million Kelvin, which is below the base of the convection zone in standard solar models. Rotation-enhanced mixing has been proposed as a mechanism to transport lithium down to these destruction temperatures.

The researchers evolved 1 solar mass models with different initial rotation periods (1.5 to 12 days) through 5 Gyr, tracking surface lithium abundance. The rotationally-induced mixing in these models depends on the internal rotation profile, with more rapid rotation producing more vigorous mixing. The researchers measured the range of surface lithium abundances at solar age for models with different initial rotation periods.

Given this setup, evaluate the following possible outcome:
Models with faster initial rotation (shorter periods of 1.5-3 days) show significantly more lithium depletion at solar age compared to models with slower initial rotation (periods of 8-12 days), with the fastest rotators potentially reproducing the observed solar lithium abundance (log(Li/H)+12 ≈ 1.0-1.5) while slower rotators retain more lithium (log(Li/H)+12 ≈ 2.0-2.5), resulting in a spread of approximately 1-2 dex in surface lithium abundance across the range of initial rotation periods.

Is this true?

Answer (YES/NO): NO